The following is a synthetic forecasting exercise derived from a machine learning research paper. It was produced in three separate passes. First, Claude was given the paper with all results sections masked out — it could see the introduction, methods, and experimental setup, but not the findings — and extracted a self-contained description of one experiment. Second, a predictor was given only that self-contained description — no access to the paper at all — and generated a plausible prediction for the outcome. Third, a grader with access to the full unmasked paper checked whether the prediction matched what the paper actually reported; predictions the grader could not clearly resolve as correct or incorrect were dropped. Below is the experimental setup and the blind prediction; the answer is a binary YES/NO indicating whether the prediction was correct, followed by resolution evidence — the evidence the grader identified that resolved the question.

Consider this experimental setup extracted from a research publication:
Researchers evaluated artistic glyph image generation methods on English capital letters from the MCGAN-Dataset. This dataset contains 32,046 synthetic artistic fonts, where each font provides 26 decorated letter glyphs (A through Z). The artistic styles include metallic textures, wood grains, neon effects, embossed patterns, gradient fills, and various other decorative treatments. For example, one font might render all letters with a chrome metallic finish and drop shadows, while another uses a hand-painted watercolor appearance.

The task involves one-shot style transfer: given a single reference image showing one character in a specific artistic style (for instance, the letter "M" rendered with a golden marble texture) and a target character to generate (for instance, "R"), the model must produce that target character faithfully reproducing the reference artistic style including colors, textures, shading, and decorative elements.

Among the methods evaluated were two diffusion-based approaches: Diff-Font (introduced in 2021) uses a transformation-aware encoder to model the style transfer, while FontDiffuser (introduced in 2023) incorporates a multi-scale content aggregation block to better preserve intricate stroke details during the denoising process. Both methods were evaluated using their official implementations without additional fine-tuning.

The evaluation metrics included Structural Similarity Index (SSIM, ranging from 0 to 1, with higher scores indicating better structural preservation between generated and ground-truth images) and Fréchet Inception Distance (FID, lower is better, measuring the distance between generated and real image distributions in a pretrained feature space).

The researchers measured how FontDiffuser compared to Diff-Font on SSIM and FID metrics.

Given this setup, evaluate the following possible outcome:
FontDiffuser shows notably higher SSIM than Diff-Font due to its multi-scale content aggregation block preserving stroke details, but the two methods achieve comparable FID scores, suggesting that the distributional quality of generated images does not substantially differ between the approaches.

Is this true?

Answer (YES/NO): NO